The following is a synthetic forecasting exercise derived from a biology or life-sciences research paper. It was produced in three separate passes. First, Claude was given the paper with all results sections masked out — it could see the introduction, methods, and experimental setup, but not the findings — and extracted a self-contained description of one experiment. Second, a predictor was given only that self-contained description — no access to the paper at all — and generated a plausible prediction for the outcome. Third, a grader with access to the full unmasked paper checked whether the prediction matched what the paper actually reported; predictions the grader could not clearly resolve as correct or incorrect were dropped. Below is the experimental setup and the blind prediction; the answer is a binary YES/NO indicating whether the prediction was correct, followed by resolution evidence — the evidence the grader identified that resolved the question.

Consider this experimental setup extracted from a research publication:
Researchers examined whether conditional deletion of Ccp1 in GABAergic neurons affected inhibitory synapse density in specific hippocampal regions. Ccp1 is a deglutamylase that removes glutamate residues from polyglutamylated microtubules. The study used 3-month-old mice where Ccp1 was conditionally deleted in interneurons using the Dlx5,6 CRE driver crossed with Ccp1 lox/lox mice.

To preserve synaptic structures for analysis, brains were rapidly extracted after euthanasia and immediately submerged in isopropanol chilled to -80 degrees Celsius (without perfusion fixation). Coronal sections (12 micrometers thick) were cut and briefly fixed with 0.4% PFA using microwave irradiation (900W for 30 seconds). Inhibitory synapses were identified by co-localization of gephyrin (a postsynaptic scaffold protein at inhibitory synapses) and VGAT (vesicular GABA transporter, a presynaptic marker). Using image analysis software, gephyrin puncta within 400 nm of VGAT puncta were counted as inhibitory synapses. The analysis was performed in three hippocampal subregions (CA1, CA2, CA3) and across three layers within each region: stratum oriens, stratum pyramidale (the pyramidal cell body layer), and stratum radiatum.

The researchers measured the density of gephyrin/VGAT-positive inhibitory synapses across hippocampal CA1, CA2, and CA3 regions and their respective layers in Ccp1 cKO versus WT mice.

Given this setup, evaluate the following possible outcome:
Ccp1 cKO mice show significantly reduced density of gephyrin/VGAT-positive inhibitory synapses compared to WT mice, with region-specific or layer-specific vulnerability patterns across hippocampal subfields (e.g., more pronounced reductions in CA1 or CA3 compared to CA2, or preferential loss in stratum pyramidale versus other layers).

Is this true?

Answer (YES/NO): NO